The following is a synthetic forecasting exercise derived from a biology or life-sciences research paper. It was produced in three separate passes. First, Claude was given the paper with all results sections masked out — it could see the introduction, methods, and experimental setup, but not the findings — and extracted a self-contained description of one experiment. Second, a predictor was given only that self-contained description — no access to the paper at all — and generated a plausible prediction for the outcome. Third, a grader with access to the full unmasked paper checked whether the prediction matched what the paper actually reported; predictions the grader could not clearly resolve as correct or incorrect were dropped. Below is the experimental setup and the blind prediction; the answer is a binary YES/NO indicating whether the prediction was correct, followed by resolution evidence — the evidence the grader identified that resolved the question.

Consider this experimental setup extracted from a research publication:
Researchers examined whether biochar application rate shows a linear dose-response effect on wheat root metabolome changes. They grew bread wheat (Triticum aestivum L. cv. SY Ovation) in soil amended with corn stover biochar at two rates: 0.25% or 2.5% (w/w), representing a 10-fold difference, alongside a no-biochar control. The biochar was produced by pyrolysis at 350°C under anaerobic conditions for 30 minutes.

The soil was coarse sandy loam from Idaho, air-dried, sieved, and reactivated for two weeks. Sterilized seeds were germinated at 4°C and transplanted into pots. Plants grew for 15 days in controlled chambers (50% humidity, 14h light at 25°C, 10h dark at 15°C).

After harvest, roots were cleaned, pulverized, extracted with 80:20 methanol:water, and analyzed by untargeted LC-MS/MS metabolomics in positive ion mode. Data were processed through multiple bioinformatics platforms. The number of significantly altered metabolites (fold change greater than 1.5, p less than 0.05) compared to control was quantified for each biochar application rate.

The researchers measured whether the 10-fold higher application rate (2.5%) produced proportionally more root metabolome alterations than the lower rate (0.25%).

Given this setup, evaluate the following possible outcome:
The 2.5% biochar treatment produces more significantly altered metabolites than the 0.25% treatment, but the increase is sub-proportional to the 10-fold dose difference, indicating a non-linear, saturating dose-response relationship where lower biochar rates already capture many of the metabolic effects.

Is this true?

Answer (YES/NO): NO